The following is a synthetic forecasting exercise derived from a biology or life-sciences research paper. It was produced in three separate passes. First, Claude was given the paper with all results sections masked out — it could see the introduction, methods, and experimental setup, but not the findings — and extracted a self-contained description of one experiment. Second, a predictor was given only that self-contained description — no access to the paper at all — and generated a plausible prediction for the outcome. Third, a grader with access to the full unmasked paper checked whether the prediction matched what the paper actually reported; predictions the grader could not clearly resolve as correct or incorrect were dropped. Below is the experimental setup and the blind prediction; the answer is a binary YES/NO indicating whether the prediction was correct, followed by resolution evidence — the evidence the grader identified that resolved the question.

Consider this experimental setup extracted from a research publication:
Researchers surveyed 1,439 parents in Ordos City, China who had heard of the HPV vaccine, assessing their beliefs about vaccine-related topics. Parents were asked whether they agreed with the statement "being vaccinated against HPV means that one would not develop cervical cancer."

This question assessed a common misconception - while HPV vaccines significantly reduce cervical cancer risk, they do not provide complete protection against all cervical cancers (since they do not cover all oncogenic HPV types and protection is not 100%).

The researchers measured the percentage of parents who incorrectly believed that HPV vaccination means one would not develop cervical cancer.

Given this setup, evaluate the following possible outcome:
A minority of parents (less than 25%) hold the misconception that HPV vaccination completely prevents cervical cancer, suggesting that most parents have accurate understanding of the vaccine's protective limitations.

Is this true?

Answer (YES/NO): NO